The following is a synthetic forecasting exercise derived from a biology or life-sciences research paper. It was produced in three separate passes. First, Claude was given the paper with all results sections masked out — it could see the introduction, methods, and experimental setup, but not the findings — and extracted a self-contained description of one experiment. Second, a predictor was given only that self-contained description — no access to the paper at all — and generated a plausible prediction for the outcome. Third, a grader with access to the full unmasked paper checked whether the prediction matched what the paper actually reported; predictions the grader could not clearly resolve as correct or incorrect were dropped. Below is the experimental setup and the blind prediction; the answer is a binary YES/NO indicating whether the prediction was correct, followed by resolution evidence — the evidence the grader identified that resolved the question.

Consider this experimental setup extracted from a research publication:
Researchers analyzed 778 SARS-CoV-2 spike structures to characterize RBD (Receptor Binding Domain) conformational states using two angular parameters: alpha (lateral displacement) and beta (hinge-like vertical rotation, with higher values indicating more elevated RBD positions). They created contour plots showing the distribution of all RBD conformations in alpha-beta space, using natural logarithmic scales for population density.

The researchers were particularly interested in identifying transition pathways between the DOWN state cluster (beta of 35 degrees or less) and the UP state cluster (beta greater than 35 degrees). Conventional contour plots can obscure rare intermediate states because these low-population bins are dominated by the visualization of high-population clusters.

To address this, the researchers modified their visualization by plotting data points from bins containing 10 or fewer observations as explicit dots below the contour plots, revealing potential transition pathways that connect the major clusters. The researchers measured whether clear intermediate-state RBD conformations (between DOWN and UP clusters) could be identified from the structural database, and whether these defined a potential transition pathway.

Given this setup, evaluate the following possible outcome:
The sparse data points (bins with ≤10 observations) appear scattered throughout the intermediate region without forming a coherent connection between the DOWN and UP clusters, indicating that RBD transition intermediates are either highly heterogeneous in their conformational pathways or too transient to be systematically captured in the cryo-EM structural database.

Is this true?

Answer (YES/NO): NO